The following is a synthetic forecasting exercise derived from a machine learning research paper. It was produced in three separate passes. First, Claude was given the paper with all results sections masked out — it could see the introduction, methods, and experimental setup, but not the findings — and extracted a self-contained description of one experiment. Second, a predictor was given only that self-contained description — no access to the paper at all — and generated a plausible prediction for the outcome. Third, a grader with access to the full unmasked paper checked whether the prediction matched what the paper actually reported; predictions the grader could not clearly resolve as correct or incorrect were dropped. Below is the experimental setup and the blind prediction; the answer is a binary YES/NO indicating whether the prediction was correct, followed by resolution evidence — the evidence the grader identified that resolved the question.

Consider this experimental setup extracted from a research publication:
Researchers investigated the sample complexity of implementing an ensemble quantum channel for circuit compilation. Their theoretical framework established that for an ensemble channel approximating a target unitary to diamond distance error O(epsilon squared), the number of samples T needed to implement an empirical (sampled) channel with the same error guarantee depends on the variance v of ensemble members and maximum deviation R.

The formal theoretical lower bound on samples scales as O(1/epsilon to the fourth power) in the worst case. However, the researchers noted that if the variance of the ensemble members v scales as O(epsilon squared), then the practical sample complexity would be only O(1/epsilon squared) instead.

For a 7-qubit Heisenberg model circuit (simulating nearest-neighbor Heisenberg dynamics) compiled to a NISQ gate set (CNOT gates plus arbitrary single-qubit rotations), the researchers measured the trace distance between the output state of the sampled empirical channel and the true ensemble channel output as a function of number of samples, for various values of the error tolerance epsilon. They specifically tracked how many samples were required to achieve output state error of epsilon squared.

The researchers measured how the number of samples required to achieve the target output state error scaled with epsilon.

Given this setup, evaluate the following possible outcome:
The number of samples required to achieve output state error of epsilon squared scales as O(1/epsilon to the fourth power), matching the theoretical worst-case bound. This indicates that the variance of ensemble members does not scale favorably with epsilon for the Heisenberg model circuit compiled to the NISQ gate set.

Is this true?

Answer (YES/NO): NO